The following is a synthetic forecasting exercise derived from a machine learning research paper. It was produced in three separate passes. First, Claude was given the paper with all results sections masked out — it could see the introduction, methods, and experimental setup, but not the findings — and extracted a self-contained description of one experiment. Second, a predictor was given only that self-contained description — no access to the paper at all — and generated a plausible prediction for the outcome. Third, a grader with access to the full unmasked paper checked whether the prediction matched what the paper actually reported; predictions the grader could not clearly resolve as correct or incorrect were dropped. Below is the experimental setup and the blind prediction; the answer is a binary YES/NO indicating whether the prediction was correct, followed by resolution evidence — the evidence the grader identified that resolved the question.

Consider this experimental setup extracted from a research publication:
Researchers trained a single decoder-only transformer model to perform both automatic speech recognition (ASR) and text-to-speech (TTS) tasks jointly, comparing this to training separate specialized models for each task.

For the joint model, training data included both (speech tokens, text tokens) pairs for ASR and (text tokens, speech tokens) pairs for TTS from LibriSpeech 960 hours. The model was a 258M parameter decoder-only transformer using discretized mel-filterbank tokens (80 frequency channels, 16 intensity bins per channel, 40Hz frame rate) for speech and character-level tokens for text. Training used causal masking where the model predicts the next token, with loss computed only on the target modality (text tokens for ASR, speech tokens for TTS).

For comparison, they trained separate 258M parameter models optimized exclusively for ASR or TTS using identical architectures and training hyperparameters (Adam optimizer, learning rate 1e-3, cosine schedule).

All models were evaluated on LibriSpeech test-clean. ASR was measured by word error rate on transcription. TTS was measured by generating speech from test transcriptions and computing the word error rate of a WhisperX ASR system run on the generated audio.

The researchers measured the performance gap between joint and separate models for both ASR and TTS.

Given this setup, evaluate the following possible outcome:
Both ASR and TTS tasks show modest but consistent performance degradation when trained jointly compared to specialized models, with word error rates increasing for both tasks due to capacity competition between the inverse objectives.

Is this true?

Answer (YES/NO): NO